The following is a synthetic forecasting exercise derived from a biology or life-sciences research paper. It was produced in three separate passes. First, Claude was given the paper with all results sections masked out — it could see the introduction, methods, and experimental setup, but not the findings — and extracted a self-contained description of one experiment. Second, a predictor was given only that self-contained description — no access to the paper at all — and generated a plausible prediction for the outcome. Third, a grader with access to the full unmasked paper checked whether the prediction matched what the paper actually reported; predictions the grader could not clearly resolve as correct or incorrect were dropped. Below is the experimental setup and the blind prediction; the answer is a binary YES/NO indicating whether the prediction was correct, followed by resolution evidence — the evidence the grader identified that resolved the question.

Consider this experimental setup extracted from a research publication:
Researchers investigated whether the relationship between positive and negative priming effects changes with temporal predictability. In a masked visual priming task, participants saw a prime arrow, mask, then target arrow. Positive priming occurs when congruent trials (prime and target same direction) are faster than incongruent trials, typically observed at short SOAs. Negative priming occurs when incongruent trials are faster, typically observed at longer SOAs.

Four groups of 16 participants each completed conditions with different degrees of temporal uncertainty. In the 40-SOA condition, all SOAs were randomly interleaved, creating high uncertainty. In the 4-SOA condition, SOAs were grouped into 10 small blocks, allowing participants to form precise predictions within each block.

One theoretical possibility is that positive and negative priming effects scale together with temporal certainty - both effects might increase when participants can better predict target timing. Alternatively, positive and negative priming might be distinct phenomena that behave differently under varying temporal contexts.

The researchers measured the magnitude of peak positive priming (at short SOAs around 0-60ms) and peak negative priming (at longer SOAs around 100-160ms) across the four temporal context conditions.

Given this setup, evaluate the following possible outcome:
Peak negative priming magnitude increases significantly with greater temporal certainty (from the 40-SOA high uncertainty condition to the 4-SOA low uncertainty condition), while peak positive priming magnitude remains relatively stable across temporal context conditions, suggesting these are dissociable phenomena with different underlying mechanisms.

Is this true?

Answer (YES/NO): NO